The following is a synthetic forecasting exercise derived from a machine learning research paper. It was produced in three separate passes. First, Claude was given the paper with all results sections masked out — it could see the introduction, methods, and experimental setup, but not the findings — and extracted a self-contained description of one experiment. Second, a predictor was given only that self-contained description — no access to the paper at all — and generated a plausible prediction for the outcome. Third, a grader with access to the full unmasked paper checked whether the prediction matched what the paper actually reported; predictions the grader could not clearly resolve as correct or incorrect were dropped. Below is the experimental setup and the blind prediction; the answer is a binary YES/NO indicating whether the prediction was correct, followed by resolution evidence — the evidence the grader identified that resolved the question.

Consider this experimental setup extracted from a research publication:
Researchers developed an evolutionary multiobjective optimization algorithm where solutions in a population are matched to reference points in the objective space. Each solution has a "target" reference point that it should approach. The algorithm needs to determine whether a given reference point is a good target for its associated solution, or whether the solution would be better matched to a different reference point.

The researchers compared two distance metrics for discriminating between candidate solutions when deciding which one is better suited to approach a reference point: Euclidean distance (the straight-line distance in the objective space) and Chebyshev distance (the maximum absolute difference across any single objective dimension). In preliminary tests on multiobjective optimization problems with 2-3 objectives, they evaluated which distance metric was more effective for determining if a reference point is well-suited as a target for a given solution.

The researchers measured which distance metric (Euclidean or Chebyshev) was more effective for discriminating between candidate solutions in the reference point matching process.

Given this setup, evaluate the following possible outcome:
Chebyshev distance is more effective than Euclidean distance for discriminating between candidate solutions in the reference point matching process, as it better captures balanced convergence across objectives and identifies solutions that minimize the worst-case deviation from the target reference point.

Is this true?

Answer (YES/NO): YES